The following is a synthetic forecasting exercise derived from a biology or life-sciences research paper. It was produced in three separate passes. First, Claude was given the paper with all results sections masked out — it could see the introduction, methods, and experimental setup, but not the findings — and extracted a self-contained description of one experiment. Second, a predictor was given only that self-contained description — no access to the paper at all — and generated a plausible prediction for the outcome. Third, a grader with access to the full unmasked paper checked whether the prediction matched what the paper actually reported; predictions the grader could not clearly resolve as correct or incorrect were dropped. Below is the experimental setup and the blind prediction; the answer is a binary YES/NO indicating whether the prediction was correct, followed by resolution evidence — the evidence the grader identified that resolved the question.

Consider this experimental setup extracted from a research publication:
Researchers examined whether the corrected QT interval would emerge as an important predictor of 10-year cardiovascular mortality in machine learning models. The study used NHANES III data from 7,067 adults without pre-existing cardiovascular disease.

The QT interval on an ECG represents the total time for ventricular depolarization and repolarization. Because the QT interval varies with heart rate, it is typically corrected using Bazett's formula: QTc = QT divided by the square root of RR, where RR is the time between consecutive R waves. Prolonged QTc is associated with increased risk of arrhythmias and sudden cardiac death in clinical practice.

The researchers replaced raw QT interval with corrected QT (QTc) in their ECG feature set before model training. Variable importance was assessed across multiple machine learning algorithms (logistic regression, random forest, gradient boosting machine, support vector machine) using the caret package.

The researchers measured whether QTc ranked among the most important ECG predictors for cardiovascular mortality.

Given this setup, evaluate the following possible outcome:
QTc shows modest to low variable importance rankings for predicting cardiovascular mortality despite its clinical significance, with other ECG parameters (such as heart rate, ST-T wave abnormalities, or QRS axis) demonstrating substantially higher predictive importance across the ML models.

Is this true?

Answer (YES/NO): NO